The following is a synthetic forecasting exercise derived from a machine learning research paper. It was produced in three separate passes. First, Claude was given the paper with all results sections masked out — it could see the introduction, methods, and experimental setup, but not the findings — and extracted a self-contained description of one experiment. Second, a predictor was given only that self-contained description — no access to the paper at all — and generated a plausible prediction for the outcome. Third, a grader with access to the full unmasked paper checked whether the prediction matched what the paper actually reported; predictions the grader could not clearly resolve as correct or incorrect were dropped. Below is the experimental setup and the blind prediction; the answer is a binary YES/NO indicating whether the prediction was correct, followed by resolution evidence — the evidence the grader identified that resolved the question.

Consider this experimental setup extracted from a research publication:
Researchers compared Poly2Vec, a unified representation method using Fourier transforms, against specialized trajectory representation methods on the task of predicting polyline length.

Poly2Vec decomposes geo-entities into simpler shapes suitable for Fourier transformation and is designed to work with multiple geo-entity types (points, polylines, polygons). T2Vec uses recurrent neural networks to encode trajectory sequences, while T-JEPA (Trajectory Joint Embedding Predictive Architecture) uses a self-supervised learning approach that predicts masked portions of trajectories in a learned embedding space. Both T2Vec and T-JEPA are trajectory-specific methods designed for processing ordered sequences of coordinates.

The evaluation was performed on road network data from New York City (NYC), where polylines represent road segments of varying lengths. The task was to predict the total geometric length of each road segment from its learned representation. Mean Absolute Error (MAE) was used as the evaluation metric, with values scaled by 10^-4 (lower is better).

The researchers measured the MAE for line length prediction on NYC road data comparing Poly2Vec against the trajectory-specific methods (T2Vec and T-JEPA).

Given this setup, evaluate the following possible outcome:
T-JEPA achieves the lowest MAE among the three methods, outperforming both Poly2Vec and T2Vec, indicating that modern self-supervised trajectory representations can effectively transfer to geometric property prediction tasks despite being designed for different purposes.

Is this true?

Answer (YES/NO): YES